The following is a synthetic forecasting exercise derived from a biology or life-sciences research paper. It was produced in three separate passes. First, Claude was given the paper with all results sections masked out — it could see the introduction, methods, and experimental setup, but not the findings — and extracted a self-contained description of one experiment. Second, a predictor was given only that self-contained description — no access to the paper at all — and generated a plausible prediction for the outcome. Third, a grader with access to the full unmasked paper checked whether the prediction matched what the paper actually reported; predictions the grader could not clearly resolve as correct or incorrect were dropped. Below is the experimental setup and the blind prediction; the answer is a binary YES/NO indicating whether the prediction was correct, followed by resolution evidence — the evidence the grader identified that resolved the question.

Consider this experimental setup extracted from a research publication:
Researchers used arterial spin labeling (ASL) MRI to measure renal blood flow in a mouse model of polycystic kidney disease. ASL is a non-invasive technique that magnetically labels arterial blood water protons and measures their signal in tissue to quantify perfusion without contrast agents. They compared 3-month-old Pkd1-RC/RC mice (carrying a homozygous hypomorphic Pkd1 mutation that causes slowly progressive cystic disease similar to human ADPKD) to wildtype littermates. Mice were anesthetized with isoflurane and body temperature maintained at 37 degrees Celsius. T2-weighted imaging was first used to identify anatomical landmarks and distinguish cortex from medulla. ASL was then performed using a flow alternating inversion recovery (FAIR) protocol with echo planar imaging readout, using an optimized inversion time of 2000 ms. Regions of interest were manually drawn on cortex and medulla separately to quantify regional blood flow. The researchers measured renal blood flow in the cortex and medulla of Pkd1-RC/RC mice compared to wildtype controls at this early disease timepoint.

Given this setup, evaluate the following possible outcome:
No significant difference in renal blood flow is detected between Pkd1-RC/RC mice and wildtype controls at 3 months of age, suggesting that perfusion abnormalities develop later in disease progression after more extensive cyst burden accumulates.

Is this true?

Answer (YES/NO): NO